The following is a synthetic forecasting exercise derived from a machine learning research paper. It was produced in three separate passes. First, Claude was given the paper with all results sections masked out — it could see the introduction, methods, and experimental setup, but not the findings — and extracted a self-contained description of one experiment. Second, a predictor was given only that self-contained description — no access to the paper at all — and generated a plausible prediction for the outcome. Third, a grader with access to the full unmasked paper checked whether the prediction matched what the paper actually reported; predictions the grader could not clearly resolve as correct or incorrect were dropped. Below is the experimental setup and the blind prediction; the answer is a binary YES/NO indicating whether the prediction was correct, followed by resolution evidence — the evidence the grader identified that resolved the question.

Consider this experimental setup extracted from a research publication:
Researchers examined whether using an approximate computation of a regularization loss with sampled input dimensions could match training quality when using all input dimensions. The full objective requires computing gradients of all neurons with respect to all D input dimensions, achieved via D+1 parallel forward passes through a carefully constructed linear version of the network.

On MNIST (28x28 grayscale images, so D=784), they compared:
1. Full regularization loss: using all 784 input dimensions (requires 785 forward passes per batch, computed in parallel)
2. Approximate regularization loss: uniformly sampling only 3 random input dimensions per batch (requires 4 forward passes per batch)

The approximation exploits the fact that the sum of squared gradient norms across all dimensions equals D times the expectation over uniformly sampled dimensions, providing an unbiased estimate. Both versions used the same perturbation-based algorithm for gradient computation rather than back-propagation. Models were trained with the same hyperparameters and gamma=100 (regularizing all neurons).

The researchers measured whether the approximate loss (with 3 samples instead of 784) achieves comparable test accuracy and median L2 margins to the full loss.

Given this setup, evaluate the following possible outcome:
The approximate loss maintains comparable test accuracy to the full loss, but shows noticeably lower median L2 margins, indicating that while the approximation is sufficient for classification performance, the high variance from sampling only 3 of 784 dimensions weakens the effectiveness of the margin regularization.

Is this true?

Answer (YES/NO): NO